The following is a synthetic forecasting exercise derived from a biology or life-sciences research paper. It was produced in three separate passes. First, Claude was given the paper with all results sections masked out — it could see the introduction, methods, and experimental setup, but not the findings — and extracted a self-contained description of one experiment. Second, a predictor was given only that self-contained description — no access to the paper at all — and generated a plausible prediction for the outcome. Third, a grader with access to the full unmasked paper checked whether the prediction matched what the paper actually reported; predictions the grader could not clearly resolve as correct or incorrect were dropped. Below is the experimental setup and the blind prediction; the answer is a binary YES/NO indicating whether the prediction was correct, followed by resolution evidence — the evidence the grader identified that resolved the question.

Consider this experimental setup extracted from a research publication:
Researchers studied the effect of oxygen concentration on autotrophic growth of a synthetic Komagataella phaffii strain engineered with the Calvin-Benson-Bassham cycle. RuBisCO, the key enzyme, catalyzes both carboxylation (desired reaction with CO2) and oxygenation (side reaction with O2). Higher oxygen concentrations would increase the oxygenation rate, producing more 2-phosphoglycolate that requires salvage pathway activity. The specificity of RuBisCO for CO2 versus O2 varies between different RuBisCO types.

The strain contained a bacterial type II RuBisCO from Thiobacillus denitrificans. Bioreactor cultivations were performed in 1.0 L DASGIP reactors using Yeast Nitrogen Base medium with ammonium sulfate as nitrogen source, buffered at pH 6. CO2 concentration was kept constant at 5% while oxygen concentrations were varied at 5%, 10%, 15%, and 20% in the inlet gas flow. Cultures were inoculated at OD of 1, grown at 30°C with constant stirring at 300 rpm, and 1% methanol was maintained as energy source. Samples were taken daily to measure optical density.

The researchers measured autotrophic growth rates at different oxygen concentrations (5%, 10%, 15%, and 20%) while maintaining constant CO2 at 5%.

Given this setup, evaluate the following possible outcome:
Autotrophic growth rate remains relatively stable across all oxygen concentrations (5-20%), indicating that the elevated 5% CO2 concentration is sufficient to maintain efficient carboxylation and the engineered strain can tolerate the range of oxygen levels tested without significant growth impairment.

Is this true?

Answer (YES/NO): NO